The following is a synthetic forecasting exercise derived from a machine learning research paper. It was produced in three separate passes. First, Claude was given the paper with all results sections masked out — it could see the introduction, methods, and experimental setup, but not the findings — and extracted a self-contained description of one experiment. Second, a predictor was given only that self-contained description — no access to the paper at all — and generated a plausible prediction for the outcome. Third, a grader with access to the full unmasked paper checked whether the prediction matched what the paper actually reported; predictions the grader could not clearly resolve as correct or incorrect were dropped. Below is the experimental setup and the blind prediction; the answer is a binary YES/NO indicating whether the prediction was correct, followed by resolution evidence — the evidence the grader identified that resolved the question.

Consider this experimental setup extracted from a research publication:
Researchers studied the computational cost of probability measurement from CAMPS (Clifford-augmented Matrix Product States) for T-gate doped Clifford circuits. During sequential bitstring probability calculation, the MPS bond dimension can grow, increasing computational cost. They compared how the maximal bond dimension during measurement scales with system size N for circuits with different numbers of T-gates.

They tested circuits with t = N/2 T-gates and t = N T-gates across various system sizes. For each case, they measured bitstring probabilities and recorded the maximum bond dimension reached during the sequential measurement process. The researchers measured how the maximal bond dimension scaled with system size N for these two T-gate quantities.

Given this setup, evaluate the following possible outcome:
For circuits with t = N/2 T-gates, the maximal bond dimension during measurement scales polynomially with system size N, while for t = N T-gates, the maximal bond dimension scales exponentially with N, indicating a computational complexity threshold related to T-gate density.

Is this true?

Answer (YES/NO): NO